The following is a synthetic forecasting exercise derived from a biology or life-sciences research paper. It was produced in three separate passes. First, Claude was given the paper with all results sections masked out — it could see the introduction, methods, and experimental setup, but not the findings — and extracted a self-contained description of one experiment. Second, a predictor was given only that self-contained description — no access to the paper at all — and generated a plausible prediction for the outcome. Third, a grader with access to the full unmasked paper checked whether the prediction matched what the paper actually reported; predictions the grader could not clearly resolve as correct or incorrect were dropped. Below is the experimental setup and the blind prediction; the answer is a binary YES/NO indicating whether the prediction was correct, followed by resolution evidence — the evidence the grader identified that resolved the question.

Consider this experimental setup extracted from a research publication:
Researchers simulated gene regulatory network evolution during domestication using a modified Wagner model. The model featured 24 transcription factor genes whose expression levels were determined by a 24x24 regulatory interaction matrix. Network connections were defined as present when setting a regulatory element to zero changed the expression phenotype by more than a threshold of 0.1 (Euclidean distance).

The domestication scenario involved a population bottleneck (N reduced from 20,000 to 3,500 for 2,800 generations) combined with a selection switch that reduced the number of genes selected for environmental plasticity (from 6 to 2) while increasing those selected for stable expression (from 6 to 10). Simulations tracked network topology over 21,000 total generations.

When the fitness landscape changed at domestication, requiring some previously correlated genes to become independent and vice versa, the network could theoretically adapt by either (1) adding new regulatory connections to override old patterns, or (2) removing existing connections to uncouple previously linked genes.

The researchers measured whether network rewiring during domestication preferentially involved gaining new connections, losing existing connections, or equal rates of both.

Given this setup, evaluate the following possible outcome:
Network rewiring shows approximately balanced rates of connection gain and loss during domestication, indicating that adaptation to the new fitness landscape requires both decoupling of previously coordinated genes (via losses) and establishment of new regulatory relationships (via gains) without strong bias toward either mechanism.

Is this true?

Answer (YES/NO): NO